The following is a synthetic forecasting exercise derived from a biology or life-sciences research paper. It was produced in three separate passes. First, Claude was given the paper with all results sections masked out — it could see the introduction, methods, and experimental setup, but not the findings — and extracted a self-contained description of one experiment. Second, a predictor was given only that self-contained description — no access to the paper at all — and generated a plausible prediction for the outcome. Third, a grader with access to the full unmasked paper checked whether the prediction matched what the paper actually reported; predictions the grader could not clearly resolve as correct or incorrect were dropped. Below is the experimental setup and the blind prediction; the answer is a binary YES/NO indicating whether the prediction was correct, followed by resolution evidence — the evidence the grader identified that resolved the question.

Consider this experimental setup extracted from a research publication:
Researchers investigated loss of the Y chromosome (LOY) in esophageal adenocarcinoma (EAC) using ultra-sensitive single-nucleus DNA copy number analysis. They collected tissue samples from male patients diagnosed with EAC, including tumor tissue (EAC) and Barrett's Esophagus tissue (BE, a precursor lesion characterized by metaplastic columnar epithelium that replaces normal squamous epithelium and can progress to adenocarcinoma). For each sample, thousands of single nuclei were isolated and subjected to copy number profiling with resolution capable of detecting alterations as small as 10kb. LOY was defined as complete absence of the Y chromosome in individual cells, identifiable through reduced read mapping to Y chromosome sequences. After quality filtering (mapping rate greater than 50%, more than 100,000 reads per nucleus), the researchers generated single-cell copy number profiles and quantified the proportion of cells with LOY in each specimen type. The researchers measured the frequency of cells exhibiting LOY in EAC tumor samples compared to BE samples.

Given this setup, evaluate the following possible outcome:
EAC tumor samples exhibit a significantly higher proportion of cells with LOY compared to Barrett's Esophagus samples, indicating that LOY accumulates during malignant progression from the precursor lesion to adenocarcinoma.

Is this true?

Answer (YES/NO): YES